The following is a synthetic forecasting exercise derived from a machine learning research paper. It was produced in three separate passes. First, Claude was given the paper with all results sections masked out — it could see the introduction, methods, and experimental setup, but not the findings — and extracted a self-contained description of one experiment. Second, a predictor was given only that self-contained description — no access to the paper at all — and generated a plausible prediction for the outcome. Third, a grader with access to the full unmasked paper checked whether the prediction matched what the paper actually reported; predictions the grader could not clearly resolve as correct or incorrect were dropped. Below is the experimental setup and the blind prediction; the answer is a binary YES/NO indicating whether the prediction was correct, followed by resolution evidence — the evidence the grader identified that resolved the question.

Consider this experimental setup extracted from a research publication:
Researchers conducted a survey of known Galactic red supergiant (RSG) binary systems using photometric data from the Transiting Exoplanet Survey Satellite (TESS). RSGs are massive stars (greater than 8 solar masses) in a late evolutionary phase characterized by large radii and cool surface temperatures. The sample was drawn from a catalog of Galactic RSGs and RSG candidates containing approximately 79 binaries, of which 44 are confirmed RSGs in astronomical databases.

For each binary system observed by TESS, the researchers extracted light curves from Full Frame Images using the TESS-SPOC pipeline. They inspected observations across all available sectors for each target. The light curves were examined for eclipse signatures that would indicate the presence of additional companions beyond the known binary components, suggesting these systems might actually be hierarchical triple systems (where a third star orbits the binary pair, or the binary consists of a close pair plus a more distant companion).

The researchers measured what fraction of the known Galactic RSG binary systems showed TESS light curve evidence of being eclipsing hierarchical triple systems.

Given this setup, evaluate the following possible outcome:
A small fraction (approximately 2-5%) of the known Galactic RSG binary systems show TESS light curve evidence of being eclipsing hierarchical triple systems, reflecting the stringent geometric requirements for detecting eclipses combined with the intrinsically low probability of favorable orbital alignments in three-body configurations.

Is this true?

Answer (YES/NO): NO